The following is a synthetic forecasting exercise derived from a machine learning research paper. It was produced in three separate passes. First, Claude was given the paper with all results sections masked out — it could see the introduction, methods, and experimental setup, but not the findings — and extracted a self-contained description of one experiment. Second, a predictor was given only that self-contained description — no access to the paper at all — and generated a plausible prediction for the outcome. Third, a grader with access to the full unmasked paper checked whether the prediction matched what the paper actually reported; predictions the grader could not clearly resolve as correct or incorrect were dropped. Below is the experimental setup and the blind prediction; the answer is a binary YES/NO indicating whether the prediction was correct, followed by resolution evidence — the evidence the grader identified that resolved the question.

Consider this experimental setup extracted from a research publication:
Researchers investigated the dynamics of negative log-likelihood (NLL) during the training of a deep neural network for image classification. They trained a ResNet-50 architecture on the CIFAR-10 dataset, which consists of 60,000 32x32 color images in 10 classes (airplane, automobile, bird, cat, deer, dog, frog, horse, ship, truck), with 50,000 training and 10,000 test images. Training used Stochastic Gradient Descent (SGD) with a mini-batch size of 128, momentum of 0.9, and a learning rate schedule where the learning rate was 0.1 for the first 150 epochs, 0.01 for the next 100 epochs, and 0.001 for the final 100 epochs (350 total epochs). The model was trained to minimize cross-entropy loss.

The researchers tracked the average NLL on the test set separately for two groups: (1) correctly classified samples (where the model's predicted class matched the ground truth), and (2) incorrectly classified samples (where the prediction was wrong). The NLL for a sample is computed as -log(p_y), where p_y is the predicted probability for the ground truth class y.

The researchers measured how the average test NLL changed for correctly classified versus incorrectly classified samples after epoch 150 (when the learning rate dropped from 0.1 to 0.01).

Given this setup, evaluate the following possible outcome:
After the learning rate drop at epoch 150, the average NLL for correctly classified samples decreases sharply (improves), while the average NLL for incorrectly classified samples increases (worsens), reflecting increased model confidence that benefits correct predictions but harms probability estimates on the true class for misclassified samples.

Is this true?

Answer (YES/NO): NO